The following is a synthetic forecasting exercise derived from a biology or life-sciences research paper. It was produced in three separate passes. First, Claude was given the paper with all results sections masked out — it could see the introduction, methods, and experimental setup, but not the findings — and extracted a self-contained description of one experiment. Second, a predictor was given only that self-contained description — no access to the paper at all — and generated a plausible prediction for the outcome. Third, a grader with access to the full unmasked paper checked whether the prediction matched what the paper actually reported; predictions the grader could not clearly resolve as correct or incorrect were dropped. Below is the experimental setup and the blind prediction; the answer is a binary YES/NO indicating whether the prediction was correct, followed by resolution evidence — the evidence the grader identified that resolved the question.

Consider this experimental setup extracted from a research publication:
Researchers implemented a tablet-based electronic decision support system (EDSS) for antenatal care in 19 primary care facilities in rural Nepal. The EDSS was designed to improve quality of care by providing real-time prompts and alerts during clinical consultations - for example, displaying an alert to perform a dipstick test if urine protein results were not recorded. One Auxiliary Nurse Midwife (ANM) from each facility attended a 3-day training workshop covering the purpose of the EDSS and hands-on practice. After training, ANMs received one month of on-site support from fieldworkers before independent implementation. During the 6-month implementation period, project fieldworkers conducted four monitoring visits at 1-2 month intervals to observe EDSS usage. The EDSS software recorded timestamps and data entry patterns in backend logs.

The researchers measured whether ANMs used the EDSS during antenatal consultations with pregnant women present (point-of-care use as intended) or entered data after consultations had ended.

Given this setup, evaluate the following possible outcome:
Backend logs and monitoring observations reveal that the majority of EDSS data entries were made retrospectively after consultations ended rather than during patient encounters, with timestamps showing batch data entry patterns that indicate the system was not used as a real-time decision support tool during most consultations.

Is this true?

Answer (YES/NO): NO